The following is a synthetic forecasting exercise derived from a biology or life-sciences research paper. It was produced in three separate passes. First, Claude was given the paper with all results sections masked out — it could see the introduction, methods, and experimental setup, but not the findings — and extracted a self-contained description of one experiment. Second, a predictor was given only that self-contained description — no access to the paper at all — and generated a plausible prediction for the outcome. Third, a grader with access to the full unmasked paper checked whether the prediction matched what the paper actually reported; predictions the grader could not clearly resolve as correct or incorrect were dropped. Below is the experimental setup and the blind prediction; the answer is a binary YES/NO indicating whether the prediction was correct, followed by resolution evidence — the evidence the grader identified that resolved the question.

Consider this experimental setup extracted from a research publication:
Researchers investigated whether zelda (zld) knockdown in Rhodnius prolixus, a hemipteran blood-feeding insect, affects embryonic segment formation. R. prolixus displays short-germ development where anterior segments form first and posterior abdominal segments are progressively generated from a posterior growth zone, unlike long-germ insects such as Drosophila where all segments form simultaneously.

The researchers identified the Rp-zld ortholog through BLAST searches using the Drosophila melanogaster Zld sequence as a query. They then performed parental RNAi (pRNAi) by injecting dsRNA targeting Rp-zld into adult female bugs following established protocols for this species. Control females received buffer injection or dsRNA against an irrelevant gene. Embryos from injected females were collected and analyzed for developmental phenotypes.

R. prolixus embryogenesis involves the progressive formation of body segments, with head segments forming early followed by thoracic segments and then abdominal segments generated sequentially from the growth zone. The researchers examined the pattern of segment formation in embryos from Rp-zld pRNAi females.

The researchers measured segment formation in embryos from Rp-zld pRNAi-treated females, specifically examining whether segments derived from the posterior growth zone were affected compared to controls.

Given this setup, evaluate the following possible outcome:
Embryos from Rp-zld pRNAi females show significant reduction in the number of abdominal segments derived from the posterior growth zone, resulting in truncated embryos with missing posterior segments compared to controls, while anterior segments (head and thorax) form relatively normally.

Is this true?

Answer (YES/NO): YES